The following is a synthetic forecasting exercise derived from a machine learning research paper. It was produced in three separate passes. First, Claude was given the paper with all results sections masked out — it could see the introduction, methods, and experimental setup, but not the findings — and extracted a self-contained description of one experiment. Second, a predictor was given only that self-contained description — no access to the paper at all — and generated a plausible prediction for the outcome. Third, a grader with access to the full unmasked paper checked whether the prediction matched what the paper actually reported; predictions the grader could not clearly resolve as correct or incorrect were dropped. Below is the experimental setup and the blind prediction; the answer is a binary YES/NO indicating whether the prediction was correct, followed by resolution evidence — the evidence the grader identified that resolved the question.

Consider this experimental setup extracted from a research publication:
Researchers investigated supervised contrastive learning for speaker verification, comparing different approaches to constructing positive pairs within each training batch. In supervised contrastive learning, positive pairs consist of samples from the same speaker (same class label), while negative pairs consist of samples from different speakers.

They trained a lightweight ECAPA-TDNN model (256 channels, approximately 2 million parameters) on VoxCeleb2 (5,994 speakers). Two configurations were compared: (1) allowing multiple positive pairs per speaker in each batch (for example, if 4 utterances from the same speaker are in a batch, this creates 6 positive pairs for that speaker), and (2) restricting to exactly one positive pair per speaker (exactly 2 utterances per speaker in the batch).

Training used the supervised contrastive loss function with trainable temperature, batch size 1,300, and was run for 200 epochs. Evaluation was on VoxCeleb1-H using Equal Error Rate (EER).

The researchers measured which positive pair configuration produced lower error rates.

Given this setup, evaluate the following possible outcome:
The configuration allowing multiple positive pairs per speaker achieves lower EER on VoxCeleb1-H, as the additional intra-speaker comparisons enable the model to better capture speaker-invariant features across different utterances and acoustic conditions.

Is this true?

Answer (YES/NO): NO